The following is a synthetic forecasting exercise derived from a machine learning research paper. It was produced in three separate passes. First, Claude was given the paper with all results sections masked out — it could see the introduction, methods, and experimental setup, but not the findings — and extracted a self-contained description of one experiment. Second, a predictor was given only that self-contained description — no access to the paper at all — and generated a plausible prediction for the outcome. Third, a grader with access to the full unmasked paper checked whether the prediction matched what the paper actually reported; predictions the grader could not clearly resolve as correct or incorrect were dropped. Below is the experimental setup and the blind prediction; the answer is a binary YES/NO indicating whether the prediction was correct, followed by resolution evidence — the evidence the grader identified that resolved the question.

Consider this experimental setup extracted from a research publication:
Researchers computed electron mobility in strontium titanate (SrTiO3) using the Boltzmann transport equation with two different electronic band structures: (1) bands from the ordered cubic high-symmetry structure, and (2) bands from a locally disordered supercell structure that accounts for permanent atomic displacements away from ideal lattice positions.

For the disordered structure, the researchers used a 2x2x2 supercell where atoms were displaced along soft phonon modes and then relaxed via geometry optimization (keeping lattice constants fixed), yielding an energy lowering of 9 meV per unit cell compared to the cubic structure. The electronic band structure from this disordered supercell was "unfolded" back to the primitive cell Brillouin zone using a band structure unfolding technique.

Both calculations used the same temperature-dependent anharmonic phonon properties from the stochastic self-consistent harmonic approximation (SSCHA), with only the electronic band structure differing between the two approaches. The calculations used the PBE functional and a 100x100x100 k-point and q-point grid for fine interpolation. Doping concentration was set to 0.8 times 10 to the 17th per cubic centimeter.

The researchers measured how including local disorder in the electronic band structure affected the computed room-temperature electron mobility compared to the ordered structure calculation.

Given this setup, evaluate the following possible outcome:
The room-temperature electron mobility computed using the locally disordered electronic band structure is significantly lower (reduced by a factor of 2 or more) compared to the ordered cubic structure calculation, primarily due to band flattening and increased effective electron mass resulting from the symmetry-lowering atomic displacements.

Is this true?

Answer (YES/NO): NO